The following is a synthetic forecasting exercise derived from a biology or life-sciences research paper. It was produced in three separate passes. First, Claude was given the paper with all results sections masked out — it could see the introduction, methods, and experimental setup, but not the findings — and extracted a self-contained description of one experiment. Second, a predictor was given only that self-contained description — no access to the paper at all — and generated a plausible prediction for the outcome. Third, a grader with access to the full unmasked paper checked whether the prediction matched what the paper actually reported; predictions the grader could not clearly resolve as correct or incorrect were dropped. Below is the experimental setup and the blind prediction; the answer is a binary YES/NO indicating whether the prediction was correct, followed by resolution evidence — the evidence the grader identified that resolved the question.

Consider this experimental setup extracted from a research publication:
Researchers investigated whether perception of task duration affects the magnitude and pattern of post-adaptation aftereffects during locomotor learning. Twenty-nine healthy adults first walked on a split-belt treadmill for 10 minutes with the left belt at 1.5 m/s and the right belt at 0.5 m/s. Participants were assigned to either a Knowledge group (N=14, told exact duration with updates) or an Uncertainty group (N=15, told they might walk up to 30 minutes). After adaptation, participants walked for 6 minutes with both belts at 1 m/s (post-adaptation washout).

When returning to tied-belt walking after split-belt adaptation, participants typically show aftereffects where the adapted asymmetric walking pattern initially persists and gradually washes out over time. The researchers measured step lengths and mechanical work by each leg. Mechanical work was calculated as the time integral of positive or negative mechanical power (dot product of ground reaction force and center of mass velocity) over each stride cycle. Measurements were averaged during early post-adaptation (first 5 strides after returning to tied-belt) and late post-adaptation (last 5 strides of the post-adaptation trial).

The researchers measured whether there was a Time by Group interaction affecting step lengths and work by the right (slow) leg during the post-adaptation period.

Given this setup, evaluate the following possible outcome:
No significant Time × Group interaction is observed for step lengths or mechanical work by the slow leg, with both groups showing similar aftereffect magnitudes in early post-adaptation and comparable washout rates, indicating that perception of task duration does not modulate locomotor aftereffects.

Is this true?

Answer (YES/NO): NO